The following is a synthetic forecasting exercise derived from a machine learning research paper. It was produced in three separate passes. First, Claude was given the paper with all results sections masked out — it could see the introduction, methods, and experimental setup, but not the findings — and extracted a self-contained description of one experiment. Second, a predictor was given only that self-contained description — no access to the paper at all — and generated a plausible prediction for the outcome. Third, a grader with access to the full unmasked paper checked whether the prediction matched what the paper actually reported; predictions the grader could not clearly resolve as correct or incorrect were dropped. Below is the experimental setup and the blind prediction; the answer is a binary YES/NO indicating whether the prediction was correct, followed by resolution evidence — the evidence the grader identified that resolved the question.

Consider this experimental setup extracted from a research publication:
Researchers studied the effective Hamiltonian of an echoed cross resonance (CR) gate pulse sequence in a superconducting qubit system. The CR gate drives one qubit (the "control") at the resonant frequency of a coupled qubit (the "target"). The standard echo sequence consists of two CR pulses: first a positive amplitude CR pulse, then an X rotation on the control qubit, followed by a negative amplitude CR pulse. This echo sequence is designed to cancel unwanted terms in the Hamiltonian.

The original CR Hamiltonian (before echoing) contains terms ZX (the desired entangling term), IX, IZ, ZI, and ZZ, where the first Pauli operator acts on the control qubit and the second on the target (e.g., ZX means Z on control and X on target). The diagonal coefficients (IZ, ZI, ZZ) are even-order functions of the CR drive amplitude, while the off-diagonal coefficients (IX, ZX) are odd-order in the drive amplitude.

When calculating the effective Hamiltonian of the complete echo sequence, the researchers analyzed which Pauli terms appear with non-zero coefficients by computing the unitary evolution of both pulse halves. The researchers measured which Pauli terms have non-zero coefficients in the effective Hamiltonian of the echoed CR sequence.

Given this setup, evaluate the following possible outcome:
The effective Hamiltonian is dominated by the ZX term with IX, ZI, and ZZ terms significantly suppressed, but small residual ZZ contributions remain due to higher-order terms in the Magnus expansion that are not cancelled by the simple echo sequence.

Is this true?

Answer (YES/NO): NO